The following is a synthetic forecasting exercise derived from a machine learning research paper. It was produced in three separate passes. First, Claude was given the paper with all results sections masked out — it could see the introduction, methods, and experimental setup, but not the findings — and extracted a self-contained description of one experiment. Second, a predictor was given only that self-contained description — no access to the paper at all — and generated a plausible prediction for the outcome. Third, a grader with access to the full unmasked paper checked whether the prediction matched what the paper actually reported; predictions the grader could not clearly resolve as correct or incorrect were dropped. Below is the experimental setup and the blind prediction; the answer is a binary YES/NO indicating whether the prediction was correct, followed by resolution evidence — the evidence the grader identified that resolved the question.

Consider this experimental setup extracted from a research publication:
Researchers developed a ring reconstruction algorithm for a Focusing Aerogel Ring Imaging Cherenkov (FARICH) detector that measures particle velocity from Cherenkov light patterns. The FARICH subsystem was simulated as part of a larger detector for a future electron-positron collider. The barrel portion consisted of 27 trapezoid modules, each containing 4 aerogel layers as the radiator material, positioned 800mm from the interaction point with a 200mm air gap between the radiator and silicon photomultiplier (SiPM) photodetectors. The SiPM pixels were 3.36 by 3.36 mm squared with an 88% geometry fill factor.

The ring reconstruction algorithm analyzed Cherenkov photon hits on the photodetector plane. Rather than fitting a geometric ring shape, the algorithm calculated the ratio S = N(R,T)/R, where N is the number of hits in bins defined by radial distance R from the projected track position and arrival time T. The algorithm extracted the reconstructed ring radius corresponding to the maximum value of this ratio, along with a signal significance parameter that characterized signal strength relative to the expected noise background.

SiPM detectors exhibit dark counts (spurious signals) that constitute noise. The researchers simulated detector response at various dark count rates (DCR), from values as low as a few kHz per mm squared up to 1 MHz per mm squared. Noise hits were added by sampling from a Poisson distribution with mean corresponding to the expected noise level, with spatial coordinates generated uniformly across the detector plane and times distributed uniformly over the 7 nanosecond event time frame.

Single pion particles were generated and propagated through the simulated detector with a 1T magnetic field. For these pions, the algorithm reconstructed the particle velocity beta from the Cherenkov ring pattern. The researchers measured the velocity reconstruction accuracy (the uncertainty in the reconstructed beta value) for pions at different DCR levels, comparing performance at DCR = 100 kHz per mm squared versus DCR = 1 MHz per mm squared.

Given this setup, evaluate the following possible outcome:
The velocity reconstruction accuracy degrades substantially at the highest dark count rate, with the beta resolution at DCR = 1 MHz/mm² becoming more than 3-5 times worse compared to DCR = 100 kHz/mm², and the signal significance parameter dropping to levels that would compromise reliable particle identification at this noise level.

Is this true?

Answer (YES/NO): NO